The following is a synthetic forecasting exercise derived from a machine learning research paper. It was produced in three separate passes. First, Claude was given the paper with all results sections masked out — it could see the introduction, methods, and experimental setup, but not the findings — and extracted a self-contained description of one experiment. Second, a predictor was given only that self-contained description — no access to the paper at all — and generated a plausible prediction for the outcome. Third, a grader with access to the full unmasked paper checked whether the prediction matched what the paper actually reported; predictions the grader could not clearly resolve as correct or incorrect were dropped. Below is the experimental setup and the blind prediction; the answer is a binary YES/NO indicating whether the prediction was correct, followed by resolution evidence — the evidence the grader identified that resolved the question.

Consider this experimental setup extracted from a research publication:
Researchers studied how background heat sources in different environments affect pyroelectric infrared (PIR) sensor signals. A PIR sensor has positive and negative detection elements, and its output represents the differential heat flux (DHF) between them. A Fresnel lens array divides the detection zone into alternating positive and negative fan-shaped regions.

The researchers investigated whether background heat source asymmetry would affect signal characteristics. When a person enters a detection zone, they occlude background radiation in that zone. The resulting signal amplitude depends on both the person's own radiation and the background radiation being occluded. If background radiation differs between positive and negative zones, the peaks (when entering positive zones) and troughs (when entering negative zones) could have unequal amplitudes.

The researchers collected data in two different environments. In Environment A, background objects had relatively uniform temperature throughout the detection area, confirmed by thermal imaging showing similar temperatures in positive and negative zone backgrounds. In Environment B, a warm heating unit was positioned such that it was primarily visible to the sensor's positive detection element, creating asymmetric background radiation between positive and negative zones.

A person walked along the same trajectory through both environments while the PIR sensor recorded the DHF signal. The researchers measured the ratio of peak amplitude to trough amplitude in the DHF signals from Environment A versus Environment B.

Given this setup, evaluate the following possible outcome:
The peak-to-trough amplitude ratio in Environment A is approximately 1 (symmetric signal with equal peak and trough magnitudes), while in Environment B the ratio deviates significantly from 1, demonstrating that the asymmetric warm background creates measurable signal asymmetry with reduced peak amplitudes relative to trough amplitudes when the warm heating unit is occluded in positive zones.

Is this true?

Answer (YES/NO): NO